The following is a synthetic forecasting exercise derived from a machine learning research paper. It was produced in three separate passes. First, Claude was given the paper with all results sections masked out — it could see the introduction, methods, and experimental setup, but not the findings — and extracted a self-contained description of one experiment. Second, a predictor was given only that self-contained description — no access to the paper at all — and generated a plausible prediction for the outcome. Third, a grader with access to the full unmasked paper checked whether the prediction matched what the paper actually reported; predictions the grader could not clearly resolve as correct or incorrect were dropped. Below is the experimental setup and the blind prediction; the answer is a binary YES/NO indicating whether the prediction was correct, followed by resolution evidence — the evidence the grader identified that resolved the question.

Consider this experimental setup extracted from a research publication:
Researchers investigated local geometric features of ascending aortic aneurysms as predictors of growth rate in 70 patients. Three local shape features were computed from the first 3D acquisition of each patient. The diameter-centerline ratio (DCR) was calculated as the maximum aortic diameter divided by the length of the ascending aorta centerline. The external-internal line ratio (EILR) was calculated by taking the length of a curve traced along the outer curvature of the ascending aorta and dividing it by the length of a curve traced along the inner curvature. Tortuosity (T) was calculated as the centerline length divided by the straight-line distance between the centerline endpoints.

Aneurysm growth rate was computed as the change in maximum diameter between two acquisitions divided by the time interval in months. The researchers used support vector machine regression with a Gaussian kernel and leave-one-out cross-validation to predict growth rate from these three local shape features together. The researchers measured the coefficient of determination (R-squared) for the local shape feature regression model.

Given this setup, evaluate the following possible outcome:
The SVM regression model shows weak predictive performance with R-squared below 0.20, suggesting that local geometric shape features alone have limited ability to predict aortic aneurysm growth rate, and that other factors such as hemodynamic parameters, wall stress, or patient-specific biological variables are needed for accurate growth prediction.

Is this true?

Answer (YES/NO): NO